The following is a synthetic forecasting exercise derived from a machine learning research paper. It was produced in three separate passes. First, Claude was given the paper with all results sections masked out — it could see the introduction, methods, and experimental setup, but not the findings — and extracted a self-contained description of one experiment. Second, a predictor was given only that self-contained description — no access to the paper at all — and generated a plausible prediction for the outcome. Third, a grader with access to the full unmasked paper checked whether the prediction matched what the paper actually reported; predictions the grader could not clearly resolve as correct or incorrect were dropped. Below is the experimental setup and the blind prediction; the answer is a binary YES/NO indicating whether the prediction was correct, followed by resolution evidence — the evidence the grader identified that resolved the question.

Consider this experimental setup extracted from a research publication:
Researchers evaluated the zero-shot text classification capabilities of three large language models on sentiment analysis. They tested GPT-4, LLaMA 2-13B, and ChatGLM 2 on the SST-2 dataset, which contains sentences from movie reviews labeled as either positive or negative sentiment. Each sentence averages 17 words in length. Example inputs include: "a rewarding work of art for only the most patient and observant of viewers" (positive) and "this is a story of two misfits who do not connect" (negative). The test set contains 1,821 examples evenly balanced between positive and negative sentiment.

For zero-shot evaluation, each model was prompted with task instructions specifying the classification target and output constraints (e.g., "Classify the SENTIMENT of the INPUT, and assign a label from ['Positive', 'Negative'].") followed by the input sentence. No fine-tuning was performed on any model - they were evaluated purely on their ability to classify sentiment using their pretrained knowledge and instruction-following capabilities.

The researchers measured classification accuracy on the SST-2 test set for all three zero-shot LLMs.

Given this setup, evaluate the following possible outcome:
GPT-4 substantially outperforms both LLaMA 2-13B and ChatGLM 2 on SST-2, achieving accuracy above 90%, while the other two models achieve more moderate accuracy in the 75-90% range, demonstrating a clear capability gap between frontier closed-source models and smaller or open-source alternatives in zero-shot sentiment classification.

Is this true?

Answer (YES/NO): NO